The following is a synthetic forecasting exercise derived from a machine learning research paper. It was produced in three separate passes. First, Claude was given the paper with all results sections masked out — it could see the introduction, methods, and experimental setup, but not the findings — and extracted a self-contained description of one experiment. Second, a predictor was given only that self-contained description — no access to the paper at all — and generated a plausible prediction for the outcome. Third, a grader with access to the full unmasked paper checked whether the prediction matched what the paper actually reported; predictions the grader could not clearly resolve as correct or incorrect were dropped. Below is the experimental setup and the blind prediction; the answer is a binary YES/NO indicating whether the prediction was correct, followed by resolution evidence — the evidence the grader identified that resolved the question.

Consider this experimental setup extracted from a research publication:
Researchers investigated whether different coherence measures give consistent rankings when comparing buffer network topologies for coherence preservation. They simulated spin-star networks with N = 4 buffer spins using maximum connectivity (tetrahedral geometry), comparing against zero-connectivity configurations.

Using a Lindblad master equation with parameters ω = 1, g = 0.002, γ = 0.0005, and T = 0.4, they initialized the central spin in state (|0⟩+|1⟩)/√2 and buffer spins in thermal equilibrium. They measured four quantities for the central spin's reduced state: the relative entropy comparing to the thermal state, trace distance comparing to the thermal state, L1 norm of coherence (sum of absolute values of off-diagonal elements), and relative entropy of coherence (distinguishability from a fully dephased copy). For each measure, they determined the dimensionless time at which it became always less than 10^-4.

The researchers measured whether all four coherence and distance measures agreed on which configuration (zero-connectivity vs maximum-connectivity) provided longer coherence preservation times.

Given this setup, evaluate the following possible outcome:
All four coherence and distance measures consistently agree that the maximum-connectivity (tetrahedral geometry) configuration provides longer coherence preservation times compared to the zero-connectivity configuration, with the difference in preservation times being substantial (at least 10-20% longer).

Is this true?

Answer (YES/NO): YES